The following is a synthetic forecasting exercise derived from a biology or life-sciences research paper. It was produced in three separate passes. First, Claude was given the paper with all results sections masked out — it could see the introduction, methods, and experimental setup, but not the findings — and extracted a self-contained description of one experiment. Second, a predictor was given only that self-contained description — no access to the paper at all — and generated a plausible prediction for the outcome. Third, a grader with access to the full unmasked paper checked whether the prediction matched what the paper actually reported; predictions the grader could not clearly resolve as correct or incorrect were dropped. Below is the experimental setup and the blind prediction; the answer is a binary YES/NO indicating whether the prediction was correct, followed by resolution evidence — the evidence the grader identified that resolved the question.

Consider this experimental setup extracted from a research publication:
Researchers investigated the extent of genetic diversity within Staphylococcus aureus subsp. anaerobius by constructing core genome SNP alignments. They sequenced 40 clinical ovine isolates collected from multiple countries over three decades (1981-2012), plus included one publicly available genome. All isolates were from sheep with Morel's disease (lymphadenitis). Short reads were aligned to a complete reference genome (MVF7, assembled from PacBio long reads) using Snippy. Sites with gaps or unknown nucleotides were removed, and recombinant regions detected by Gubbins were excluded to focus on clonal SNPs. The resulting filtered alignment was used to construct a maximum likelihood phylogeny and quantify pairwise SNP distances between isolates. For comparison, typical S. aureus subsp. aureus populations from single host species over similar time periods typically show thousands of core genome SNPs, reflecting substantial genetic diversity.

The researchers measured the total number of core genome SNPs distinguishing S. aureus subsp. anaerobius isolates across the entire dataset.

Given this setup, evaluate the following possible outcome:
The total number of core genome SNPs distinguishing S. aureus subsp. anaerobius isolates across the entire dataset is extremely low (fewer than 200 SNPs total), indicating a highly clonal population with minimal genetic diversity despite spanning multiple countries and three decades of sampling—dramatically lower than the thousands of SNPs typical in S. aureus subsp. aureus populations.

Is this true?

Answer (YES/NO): NO